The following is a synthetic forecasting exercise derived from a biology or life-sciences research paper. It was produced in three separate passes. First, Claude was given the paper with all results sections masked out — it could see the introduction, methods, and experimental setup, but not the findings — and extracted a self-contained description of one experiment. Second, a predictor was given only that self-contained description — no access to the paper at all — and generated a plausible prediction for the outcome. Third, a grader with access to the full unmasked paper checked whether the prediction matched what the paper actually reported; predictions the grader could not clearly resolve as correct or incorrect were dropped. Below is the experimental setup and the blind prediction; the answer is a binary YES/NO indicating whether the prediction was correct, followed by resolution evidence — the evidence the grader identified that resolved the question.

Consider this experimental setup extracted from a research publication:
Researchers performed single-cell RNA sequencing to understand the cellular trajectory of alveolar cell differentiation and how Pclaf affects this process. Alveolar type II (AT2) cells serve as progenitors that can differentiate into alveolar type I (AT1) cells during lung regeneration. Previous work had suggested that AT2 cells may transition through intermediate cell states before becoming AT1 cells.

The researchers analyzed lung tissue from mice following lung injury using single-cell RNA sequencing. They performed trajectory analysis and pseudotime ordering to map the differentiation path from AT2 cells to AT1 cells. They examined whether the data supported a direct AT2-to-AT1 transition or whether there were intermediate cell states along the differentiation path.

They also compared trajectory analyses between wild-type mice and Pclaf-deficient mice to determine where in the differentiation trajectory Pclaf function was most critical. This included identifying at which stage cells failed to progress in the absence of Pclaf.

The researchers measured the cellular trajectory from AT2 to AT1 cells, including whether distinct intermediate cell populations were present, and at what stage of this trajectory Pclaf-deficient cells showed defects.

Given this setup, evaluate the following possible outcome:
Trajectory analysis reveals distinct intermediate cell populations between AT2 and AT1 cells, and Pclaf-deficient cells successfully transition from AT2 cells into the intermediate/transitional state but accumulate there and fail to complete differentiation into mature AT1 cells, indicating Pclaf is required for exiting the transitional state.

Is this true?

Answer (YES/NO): NO